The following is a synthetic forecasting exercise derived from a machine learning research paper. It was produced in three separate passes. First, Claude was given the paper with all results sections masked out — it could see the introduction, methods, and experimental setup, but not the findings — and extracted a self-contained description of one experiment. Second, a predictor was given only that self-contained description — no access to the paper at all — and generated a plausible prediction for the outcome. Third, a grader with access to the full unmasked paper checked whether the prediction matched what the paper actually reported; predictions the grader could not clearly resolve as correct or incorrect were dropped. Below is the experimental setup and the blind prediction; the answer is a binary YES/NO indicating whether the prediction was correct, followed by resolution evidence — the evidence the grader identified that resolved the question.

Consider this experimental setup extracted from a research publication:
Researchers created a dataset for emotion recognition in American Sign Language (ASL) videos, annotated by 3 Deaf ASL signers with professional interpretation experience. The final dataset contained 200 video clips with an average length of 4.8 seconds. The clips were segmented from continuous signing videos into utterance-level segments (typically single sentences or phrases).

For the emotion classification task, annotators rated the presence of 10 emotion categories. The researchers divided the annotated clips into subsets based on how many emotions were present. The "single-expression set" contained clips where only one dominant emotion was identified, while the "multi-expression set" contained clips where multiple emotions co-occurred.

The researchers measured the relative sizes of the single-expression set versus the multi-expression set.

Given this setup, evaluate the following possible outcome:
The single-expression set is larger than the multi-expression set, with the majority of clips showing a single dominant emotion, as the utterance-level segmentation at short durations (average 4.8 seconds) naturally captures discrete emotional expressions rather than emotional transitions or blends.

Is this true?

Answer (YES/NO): YES